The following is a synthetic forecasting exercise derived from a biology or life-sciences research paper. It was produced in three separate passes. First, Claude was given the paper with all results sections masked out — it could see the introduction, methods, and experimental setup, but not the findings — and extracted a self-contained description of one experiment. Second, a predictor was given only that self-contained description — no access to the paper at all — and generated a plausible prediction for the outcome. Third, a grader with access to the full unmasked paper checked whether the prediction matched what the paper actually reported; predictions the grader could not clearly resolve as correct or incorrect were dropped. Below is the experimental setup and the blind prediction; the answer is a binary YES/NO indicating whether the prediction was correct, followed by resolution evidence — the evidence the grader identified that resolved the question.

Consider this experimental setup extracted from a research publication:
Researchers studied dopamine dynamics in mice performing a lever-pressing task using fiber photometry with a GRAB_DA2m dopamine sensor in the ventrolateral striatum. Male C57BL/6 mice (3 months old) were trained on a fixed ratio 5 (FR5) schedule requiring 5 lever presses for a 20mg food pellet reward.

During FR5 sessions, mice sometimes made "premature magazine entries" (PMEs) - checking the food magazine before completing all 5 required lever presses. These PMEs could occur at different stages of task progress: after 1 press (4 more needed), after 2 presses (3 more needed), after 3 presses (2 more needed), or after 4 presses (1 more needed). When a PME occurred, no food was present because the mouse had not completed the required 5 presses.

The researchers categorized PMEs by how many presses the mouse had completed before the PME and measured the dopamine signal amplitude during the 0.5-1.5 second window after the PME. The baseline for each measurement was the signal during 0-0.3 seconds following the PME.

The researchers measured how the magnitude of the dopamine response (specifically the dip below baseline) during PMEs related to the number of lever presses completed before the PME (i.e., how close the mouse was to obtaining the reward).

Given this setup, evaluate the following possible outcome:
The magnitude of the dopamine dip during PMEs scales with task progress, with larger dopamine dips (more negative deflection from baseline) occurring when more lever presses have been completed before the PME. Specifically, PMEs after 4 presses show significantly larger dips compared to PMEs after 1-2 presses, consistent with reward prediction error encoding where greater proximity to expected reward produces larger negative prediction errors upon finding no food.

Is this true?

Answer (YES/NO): YES